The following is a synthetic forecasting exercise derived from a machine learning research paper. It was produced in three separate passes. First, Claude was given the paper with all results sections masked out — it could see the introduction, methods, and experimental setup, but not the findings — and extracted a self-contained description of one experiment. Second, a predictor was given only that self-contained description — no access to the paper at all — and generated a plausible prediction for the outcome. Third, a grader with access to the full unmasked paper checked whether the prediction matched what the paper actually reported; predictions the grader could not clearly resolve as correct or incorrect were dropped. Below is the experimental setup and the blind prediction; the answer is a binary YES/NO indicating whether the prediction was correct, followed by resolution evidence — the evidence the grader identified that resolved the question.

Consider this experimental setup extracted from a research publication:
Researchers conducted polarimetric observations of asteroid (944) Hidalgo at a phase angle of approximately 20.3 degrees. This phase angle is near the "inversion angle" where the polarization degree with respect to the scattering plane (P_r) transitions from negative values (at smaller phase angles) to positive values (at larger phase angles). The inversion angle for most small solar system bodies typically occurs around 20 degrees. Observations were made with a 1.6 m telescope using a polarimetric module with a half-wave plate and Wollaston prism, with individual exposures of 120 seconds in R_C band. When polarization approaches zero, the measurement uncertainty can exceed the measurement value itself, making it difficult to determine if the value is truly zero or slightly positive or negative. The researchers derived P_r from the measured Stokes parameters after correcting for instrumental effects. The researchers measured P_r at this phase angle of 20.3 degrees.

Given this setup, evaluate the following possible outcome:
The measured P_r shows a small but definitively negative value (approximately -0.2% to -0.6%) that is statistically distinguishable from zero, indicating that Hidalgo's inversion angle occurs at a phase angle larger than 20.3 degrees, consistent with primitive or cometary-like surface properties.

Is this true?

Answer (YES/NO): NO